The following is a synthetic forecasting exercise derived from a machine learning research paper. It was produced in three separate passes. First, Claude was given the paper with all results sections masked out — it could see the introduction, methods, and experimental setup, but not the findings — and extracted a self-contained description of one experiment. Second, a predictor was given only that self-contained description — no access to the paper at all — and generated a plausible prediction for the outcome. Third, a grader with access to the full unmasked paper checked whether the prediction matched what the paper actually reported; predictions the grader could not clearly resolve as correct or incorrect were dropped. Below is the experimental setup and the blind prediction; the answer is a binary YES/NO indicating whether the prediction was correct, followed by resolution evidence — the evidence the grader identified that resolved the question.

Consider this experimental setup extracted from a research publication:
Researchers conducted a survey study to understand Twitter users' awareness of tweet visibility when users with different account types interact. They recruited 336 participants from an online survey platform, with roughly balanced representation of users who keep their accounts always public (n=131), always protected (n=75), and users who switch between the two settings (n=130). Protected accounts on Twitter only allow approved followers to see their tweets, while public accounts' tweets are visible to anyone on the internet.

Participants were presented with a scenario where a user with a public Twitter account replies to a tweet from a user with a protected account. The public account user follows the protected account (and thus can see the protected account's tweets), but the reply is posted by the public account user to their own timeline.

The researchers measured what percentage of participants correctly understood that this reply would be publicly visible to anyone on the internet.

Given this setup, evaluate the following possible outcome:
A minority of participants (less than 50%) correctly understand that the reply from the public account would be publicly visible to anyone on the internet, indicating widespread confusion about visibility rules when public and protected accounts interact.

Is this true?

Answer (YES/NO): YES